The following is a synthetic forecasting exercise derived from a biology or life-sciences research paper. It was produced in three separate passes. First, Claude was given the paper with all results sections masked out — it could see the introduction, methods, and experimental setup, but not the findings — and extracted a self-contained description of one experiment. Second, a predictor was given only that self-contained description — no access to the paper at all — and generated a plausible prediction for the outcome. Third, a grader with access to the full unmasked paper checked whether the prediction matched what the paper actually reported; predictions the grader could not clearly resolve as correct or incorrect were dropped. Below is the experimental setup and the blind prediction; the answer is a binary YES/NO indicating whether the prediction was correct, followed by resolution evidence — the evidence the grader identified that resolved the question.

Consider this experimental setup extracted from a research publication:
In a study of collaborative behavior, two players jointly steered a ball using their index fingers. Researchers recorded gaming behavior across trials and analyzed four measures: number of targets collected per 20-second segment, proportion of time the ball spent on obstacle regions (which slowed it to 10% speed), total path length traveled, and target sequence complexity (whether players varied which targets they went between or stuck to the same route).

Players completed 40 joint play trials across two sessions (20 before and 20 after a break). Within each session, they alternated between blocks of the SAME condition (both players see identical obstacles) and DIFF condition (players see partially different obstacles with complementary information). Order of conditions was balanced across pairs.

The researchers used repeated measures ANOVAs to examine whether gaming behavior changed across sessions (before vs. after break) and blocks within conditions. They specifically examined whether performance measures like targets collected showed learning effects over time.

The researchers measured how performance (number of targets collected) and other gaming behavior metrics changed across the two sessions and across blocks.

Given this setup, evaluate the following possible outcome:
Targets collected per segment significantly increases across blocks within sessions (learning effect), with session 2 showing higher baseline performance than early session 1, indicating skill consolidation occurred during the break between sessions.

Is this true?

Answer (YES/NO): NO